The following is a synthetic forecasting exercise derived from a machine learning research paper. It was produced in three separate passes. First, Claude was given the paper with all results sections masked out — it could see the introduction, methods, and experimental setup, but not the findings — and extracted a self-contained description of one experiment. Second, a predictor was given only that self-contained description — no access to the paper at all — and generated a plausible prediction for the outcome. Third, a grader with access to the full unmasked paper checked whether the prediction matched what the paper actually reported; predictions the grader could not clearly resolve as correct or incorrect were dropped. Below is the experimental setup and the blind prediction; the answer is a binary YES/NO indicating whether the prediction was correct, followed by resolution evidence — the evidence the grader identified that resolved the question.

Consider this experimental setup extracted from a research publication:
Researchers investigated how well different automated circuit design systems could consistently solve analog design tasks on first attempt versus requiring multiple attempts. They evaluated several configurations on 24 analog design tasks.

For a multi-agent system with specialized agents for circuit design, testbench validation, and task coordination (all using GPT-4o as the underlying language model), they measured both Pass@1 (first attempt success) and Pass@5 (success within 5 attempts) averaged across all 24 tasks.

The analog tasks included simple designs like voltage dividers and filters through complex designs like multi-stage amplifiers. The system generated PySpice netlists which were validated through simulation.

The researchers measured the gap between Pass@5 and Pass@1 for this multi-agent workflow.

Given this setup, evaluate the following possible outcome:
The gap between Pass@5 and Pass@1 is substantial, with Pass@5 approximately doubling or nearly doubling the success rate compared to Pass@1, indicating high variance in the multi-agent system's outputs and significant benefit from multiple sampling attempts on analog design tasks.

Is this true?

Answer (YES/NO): NO